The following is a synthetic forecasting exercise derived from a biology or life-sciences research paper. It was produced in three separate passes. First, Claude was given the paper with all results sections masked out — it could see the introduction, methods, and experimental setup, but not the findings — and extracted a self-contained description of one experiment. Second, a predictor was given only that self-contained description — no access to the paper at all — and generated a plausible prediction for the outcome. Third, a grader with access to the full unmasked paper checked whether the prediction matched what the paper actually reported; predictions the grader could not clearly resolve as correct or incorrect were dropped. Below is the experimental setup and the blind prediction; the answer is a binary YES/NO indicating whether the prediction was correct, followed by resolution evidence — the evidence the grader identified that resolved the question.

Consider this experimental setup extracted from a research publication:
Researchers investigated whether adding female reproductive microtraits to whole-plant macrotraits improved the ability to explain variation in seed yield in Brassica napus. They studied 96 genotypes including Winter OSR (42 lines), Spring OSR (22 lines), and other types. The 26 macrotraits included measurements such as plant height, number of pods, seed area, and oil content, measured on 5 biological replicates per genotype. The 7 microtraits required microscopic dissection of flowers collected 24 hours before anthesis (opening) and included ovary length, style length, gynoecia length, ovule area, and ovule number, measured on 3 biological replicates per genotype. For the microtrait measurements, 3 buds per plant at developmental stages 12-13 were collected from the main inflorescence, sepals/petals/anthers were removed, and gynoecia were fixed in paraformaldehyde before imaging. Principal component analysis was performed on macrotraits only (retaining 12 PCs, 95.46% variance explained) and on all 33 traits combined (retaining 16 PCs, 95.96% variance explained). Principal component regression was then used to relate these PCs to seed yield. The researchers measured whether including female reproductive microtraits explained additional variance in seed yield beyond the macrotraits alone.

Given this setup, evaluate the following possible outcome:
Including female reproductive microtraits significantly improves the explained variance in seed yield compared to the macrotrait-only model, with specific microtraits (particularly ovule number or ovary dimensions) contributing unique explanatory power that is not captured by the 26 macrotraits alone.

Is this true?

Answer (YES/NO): NO